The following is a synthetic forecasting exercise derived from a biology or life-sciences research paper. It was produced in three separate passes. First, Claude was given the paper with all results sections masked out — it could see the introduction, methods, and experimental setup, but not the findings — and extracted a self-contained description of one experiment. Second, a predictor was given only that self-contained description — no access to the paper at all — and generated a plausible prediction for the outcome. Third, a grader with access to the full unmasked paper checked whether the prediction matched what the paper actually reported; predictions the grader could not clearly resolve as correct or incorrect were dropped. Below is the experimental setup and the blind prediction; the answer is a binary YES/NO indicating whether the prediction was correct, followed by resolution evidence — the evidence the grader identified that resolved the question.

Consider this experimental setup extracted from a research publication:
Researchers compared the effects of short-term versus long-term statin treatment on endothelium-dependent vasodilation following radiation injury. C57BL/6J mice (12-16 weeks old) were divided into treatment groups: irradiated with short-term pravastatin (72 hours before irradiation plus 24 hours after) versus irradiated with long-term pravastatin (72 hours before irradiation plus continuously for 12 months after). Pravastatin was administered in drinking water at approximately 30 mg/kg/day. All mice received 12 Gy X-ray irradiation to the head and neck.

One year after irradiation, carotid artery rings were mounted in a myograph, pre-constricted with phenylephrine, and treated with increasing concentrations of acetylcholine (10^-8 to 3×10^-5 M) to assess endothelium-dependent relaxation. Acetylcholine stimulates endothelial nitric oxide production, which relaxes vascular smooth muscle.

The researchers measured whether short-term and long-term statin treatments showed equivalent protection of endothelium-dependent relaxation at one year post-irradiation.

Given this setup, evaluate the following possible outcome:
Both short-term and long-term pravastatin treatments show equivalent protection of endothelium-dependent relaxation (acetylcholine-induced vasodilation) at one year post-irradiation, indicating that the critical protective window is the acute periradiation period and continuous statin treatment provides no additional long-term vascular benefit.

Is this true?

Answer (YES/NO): NO